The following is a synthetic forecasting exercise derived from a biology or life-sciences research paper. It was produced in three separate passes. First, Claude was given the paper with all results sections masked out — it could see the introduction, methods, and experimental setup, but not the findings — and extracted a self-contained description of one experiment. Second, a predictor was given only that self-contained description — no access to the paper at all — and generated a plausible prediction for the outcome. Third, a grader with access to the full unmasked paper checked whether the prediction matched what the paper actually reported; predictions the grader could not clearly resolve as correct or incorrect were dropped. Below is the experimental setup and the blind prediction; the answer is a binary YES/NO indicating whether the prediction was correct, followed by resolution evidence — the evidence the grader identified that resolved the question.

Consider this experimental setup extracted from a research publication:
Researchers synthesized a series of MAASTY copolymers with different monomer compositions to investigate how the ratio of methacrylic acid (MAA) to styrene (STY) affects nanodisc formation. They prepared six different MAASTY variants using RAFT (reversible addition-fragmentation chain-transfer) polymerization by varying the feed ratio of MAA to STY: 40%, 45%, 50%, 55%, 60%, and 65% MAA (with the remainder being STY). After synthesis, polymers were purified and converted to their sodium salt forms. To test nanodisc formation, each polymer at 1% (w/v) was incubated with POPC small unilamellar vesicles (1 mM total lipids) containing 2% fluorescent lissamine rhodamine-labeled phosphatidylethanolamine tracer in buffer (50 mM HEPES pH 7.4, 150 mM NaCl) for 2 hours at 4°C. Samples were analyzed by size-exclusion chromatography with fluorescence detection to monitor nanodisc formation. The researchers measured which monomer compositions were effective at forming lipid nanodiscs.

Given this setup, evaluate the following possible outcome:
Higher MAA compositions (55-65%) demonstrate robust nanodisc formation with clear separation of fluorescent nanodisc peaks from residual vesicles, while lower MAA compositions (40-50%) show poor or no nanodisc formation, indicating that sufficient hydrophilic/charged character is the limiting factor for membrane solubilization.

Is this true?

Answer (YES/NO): NO